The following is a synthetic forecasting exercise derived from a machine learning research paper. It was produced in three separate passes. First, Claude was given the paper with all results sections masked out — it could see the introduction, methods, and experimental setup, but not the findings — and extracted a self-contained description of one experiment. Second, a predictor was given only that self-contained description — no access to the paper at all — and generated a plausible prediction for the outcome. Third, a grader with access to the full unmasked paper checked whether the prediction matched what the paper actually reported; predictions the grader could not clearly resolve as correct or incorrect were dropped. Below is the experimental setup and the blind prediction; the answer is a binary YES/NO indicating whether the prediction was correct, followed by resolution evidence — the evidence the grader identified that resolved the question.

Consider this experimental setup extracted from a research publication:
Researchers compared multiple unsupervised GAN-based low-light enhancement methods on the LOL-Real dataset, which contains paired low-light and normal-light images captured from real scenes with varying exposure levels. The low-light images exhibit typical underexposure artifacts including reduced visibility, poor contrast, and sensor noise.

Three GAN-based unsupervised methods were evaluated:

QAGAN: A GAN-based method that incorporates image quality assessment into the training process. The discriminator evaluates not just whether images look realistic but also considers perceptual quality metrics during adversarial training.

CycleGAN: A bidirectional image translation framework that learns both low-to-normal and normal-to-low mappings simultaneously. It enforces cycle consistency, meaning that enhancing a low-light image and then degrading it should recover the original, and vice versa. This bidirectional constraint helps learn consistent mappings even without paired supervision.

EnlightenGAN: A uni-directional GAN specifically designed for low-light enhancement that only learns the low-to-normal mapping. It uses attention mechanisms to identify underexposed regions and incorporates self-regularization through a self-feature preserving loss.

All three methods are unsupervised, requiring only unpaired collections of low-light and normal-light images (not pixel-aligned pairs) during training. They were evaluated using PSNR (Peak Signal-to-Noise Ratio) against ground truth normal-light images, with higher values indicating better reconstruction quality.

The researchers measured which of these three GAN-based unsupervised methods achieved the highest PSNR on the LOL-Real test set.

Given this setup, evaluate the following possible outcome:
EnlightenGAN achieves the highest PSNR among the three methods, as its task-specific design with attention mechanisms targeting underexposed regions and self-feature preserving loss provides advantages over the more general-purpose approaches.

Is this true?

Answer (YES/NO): NO